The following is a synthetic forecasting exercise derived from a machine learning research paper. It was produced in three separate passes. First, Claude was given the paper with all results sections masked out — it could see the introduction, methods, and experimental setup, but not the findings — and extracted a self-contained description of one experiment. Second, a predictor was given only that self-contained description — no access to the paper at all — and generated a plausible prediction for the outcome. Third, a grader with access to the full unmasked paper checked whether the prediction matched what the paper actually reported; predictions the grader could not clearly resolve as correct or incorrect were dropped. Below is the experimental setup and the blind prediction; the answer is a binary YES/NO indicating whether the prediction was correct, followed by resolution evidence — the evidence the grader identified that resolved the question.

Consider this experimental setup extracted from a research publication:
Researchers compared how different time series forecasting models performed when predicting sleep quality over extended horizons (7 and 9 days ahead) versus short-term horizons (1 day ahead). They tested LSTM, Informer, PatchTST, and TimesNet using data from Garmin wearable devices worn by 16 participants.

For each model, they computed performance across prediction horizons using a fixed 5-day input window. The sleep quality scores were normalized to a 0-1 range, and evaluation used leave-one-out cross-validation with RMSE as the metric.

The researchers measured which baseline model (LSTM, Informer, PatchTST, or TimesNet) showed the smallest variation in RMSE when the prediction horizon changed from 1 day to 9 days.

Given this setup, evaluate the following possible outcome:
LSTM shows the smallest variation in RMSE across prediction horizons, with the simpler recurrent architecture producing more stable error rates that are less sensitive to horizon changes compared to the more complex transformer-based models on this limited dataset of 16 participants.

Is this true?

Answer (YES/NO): YES